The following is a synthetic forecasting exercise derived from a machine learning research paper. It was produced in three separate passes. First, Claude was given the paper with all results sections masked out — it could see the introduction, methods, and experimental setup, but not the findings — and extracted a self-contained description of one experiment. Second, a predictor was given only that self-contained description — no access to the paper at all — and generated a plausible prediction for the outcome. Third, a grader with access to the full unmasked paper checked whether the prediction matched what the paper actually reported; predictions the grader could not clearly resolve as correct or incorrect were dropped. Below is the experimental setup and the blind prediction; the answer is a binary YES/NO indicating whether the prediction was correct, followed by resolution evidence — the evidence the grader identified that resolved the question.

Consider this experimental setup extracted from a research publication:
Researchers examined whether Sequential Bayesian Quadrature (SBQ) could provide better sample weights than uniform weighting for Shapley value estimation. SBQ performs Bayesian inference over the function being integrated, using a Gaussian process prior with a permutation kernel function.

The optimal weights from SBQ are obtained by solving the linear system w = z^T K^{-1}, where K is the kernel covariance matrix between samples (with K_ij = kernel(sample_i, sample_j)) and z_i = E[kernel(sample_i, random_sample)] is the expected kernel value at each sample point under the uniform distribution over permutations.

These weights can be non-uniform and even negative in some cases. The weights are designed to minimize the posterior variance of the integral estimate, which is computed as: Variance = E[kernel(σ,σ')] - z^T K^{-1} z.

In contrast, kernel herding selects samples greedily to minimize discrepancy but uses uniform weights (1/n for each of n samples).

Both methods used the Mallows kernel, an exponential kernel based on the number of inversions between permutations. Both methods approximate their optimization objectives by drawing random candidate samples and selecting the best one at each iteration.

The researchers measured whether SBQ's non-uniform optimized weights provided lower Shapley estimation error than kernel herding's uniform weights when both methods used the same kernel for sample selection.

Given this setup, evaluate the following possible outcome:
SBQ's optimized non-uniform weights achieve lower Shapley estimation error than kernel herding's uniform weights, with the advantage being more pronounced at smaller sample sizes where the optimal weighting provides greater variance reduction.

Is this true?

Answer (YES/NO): NO